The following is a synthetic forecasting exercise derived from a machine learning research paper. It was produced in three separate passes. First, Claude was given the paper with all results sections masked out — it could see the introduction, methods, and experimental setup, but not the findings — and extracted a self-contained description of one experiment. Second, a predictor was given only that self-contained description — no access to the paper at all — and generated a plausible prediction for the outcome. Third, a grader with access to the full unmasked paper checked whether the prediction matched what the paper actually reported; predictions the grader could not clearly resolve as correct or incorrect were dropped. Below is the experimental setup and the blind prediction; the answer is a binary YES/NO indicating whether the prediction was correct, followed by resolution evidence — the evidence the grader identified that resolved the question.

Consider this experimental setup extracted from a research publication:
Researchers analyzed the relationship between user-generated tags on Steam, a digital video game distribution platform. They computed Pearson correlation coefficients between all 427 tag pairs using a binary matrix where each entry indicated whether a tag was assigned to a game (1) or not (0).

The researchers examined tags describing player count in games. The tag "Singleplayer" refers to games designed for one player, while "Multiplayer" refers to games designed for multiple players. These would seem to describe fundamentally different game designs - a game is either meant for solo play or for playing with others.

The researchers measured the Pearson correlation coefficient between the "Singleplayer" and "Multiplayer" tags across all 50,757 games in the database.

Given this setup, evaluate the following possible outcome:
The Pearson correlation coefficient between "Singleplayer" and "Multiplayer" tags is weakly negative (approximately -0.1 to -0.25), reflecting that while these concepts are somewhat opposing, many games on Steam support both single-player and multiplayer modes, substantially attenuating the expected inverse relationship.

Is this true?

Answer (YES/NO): NO